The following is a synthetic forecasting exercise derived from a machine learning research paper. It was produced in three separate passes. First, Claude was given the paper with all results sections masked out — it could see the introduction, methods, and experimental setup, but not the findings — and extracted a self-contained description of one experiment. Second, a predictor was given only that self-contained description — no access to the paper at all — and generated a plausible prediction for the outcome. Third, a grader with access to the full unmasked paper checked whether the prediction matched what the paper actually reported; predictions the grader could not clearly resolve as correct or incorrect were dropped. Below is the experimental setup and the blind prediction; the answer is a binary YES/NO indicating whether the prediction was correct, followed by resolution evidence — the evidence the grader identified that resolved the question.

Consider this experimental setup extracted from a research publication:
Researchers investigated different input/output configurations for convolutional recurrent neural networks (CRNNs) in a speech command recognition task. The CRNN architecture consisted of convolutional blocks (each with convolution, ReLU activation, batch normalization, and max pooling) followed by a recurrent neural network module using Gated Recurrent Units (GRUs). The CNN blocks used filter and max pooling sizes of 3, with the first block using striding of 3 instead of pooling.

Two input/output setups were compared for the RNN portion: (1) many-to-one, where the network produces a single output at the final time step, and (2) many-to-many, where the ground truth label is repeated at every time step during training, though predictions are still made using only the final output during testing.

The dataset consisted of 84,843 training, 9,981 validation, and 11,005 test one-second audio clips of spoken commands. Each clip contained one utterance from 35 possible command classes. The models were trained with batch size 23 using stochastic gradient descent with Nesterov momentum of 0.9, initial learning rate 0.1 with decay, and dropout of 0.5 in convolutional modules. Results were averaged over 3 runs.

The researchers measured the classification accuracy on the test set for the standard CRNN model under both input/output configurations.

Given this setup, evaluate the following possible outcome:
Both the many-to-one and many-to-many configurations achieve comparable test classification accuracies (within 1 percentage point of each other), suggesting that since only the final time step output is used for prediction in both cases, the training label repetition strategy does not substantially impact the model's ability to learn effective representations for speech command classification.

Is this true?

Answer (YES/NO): NO